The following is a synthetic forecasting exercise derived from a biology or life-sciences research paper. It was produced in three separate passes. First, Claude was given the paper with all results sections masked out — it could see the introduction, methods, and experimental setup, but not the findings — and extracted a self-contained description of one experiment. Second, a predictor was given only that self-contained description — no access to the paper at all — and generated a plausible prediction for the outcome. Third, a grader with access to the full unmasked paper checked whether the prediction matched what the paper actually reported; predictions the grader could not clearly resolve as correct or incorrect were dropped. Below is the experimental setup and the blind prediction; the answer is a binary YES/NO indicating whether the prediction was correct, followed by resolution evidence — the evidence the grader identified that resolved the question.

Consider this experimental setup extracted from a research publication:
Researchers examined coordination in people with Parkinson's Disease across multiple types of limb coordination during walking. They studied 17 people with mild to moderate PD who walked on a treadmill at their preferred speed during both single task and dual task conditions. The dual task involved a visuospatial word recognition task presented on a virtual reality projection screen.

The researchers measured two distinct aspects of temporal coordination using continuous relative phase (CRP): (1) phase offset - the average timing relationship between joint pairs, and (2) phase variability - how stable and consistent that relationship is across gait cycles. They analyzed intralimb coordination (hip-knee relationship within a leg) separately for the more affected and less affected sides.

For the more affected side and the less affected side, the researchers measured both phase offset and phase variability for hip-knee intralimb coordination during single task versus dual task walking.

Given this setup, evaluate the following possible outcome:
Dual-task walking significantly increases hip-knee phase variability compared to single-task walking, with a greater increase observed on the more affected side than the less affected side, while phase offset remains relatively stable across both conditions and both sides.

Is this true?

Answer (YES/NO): NO